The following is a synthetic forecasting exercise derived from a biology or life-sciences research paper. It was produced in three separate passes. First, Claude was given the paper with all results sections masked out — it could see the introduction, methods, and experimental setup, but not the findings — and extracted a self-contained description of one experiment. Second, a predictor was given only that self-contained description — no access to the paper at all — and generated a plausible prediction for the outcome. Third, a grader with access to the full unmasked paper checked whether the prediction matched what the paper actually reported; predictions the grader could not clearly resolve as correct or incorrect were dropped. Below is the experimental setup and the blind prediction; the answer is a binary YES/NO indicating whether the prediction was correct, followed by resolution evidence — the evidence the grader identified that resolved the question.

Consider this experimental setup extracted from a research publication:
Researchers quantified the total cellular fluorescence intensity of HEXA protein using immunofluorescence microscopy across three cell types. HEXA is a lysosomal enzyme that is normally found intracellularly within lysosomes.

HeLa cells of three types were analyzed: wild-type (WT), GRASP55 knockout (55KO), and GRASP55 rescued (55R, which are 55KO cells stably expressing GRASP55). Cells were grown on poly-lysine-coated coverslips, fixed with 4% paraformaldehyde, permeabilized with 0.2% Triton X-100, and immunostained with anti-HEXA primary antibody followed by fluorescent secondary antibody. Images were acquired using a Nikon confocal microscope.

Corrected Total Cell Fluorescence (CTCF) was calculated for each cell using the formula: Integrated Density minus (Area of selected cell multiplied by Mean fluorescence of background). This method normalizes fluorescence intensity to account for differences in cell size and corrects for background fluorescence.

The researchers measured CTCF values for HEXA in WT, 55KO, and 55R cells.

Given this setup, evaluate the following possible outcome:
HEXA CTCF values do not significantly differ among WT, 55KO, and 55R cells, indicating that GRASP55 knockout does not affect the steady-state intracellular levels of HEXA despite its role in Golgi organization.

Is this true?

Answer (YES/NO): NO